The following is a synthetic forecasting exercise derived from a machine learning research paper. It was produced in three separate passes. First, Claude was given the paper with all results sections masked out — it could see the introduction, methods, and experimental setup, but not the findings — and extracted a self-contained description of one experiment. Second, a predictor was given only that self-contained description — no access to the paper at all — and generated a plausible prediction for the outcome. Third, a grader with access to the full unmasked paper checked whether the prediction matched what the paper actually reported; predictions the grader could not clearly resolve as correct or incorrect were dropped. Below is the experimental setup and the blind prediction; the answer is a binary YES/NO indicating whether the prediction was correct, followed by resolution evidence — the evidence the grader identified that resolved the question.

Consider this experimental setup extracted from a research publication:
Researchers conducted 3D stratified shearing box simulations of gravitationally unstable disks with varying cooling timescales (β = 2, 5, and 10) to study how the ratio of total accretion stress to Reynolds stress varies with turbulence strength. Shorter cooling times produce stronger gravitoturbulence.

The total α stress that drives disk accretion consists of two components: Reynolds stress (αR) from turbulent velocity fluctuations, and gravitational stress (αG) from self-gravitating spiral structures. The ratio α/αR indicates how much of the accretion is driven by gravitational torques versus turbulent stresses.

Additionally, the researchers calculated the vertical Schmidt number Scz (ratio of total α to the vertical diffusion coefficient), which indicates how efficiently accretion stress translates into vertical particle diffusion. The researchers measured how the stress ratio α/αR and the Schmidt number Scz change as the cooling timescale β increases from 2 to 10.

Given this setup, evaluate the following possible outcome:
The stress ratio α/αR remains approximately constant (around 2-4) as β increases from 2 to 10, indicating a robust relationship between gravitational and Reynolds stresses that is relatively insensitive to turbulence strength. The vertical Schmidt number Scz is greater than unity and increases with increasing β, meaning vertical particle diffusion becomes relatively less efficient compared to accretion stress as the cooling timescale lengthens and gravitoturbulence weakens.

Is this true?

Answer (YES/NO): NO